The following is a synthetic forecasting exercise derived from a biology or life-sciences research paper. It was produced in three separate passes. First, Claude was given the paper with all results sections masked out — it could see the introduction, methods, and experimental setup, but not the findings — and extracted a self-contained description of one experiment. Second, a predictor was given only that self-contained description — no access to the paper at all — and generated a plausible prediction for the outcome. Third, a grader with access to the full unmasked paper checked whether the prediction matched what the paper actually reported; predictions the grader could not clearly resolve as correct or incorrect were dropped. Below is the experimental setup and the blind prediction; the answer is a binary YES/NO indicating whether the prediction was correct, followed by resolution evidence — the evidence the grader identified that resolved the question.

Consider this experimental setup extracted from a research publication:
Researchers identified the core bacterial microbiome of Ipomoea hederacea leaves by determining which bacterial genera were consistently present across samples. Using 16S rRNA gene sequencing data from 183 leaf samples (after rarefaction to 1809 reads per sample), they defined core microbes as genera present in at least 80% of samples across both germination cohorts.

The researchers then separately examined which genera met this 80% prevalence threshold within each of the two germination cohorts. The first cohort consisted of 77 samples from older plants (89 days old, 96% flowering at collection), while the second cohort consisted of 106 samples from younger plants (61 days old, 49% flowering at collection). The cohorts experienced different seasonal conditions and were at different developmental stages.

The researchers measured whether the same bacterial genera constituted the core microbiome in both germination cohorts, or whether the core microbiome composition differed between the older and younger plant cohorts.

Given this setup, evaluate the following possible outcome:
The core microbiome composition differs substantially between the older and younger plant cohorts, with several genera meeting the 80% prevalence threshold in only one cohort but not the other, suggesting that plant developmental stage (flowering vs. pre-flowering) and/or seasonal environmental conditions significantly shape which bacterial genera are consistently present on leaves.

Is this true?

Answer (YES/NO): NO